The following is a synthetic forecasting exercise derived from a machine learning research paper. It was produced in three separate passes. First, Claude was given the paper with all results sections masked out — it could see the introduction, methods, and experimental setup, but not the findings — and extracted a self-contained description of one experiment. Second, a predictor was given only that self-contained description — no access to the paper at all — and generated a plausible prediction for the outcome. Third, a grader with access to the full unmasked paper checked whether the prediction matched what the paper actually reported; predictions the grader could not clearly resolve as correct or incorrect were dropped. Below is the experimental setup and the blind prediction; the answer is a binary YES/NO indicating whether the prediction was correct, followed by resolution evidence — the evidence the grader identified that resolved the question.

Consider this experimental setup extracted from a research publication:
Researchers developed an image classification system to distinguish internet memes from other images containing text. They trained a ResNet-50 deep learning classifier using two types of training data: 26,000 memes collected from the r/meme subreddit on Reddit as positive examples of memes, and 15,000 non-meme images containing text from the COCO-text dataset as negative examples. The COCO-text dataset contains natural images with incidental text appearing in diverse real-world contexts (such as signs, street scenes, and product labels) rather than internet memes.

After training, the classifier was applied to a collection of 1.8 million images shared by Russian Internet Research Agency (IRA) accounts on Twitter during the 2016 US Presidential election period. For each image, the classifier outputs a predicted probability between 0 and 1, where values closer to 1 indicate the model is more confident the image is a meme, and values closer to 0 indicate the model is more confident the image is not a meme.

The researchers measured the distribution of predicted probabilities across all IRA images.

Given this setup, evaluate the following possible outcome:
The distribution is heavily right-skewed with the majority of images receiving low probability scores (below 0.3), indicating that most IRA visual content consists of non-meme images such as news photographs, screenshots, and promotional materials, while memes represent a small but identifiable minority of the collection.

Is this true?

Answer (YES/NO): NO